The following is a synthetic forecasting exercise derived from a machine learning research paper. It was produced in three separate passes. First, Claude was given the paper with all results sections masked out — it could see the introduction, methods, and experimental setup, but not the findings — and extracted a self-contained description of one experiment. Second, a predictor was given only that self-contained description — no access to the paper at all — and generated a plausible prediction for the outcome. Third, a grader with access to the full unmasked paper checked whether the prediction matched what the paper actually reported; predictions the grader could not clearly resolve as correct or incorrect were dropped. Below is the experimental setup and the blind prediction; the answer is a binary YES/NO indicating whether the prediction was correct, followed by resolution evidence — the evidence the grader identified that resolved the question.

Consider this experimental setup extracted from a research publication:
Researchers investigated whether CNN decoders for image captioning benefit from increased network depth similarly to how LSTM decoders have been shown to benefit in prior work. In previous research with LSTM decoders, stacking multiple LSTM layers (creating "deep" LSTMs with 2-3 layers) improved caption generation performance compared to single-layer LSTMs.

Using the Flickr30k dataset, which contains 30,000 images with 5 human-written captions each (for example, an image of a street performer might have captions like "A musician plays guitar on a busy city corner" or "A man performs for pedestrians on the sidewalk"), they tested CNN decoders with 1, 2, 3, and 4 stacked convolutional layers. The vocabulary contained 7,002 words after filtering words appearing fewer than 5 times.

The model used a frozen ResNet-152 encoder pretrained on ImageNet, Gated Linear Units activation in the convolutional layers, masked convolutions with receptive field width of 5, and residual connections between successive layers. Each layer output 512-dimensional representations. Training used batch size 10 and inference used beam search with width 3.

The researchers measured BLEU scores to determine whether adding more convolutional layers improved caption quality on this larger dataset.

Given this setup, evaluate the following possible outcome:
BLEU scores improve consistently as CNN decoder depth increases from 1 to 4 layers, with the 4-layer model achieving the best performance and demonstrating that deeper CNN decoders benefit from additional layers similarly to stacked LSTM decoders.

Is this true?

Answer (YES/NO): NO